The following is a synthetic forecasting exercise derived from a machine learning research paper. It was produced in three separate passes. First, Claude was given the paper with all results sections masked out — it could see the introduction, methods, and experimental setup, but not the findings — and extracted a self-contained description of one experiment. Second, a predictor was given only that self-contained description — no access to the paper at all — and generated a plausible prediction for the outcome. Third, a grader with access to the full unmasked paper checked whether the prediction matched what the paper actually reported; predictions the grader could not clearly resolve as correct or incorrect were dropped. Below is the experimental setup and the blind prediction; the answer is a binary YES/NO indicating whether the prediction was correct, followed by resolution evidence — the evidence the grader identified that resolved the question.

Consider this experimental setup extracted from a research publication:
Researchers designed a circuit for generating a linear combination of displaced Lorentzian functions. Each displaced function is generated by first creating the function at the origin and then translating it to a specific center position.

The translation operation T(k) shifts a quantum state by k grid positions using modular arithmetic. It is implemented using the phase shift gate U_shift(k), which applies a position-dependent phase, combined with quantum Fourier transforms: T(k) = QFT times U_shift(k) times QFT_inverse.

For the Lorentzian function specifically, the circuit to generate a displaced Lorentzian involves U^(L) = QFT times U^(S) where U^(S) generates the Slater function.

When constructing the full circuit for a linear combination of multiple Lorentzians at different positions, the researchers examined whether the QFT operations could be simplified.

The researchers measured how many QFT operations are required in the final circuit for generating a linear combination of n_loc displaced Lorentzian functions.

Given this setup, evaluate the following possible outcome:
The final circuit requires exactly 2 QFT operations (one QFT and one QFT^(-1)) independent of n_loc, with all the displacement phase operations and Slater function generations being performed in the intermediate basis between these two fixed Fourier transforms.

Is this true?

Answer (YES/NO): NO